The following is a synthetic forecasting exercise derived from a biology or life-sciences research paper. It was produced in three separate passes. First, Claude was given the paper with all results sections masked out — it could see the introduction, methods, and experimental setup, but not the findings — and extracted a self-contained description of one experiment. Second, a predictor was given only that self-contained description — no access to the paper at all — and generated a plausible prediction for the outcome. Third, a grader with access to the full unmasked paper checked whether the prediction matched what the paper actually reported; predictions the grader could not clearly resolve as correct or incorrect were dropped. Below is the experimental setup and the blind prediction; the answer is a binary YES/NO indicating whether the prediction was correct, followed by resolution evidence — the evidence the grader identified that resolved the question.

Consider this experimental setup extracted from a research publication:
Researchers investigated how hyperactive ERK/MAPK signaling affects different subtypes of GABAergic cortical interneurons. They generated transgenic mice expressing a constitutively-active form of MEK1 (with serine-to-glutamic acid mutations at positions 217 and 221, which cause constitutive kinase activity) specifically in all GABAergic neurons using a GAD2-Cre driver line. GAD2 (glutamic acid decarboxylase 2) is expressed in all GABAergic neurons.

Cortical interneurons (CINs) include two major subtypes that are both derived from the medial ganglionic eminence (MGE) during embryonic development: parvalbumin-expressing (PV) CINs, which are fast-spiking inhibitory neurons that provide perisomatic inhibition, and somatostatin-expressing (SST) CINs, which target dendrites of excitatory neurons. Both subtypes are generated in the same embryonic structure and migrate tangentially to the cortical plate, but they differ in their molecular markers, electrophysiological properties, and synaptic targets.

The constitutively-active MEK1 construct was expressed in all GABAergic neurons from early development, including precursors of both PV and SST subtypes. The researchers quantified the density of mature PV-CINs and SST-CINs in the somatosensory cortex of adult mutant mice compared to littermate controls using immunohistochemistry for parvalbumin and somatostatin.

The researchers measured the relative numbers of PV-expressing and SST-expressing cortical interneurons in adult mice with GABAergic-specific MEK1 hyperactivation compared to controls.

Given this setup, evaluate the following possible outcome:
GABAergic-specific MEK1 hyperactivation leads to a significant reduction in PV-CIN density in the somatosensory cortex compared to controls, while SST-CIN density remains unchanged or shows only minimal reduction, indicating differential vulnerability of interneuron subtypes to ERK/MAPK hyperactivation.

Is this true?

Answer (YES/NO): YES